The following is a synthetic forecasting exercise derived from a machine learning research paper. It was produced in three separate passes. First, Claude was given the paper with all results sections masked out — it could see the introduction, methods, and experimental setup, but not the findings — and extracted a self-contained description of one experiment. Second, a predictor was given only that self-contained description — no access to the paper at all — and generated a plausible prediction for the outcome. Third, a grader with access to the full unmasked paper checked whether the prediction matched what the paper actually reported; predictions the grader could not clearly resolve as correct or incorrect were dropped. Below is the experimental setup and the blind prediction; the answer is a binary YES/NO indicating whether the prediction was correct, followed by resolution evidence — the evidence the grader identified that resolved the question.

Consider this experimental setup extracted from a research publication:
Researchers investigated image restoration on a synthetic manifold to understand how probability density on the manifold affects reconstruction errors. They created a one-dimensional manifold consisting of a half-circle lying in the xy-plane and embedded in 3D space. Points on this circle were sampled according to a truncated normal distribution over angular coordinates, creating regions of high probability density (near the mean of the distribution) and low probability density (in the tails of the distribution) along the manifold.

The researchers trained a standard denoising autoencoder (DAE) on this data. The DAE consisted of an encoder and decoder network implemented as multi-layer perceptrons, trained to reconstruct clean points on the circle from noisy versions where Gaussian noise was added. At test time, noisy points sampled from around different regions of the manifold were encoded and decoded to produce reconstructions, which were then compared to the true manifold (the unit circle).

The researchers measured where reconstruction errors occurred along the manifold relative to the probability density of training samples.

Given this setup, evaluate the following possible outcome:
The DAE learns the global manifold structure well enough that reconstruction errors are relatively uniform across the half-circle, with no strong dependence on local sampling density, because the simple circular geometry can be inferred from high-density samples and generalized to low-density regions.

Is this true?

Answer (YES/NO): NO